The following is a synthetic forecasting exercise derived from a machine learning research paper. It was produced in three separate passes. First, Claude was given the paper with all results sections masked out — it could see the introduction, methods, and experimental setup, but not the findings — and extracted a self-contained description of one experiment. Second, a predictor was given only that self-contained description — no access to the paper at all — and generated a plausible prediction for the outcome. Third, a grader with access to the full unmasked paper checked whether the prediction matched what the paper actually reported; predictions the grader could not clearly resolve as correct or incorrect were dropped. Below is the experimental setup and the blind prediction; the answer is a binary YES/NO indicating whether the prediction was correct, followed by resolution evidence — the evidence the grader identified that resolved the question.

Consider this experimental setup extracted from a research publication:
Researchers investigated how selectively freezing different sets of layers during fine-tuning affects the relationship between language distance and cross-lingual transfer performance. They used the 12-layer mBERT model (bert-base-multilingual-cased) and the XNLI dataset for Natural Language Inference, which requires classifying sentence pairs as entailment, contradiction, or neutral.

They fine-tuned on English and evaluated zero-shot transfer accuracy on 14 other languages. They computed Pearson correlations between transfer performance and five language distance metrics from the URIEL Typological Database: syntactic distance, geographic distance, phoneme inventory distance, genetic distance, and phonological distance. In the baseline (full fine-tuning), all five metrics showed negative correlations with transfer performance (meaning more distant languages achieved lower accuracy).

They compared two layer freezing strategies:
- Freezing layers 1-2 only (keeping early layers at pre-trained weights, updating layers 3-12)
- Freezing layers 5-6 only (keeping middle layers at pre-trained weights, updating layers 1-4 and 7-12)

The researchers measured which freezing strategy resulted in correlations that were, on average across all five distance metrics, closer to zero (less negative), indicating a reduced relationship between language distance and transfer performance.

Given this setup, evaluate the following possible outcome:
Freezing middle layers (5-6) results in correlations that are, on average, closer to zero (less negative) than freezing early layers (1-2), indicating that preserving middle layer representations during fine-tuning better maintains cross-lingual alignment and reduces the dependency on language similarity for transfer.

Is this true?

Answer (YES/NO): NO